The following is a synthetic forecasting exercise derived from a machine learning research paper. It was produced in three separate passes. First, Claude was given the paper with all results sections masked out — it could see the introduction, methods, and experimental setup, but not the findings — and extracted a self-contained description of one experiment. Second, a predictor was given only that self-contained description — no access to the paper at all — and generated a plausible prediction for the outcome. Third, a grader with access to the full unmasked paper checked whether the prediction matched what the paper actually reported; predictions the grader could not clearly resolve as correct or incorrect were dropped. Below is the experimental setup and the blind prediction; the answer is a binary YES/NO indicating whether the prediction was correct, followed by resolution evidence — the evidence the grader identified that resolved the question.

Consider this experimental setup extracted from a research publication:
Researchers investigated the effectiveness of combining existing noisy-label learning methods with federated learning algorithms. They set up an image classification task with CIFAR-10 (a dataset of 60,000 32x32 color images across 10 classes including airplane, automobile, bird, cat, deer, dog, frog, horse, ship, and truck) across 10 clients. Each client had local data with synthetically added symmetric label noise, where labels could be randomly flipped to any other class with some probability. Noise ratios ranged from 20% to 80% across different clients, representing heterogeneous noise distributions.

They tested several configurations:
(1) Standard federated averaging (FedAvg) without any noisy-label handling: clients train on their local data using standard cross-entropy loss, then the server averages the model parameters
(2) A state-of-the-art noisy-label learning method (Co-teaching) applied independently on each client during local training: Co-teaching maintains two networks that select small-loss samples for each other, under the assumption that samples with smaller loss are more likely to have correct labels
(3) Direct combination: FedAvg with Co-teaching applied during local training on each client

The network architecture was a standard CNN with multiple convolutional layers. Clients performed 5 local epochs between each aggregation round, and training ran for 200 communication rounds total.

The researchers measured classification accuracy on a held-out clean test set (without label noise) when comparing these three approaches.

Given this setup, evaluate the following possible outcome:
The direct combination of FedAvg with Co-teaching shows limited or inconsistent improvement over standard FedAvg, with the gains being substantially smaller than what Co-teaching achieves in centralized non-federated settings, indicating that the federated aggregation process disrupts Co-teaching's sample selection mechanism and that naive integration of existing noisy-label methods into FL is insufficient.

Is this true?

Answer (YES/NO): YES